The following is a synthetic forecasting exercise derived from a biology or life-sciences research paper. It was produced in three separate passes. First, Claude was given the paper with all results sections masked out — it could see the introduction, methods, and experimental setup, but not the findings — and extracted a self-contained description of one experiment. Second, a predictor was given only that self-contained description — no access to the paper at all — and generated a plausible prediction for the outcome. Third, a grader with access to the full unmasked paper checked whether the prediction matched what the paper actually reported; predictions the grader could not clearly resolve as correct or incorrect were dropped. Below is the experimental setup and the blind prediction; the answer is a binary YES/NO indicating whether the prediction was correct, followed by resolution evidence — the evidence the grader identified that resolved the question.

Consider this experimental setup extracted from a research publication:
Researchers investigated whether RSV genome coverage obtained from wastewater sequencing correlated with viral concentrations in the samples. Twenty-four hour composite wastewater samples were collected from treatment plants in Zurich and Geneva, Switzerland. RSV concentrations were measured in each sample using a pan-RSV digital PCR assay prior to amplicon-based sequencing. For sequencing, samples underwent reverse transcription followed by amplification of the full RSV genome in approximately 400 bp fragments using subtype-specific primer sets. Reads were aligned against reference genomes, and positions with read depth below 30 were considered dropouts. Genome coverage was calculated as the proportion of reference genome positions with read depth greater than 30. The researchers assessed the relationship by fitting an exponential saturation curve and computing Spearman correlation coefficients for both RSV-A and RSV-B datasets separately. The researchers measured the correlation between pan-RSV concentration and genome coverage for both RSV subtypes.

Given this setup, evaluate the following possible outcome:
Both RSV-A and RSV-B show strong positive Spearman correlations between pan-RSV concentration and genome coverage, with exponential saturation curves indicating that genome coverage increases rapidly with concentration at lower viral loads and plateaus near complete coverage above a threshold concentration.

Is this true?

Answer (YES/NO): NO